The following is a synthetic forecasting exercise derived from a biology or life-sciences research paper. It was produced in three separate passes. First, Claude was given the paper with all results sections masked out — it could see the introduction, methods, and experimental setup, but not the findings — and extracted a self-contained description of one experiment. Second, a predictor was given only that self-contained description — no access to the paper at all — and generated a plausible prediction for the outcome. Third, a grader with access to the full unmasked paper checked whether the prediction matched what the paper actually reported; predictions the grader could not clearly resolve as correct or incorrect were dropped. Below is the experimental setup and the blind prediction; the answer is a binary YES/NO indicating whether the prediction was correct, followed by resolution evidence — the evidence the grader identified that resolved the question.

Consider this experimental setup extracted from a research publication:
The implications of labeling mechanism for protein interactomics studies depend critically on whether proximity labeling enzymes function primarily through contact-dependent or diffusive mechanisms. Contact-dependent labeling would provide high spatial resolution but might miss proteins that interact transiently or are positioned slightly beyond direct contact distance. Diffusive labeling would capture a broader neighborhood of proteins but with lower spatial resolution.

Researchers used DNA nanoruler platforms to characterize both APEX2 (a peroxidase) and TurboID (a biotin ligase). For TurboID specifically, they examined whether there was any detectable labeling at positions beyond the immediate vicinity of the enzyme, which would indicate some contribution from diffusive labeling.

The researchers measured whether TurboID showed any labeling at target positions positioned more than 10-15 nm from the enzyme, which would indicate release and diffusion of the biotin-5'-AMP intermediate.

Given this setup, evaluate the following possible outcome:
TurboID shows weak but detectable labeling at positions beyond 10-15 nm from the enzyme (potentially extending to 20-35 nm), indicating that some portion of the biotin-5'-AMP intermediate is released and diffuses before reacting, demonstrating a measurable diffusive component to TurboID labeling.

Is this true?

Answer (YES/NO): NO